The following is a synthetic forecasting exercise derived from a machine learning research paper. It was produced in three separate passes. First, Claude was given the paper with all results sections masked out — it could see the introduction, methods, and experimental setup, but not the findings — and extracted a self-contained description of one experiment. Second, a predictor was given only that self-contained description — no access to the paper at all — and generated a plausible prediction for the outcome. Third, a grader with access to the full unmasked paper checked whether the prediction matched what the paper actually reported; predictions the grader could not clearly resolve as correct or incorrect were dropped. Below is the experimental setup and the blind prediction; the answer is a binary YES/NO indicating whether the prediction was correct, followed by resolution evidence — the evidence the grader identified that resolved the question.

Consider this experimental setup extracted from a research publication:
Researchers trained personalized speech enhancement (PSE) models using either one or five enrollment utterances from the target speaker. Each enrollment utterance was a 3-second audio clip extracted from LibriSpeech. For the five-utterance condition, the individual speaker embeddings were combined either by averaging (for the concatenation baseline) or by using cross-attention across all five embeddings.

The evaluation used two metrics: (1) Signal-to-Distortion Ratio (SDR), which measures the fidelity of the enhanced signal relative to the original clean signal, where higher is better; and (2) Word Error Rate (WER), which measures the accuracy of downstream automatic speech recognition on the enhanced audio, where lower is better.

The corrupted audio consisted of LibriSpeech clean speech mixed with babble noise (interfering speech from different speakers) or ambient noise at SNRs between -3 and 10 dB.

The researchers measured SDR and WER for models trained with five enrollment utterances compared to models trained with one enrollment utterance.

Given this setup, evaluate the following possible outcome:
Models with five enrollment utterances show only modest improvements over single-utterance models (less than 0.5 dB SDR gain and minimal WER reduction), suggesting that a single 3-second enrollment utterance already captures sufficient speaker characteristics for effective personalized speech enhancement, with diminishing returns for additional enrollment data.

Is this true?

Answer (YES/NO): NO